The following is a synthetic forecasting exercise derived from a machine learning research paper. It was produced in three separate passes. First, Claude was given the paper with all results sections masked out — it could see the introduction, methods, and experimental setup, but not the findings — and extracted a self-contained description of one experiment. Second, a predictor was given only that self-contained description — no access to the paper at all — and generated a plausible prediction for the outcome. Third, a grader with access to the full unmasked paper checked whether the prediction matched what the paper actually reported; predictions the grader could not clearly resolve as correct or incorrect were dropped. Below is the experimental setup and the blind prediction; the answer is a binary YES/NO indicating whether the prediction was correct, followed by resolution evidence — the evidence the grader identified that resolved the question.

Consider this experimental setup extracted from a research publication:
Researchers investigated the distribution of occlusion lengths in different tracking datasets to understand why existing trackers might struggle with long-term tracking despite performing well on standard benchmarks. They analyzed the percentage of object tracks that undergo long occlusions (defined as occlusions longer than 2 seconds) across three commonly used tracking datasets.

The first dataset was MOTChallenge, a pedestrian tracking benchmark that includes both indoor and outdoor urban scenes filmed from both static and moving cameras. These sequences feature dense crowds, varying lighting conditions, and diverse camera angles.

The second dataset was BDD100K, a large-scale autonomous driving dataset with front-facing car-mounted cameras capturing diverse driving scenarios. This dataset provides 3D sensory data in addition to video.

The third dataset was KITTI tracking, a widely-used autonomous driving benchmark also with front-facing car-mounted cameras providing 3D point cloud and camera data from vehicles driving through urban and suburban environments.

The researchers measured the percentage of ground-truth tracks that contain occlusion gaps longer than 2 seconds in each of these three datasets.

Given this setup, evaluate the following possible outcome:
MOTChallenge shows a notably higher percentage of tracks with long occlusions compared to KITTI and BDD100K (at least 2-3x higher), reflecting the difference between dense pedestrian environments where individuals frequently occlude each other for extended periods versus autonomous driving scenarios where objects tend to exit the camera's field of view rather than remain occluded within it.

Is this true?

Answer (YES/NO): YES